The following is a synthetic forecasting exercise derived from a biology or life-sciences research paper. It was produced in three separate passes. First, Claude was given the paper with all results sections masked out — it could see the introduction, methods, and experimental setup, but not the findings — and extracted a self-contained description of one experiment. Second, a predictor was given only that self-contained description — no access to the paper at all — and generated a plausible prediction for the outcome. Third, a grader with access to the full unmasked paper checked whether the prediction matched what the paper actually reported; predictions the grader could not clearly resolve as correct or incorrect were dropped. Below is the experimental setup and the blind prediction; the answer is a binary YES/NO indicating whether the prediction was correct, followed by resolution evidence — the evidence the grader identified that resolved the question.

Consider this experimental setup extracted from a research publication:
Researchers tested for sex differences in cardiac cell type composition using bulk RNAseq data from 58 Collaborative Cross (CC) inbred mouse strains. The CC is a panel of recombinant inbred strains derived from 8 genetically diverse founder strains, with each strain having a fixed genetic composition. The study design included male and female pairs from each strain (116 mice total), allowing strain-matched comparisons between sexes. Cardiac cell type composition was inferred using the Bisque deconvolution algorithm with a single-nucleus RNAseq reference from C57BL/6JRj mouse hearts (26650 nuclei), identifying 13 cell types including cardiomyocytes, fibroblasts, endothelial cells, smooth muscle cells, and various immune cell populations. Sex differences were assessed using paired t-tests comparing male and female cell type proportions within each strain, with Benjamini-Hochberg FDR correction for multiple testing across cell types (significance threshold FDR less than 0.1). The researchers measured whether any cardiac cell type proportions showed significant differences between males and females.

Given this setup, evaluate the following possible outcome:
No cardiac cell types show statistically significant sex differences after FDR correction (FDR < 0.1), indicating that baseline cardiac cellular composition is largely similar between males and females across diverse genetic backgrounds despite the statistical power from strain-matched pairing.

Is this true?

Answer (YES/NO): NO